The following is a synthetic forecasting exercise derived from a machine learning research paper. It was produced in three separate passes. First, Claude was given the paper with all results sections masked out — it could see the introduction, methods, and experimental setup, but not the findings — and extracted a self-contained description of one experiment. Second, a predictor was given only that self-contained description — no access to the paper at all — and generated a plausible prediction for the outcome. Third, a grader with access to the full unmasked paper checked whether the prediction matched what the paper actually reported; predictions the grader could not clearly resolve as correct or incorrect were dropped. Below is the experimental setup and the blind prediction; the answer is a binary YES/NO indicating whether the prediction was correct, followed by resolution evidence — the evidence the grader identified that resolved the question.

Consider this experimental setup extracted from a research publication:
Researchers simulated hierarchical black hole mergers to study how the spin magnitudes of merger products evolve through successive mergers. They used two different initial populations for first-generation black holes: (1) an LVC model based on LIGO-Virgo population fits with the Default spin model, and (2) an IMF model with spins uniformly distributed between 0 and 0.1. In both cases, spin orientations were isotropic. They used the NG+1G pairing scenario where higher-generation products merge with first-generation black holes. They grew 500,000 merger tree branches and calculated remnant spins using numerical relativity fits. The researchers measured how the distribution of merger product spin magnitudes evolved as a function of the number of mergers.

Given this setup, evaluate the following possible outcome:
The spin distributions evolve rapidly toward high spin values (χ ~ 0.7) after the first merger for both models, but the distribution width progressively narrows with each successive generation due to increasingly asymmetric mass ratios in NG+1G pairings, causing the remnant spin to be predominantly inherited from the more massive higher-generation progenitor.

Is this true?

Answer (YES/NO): NO